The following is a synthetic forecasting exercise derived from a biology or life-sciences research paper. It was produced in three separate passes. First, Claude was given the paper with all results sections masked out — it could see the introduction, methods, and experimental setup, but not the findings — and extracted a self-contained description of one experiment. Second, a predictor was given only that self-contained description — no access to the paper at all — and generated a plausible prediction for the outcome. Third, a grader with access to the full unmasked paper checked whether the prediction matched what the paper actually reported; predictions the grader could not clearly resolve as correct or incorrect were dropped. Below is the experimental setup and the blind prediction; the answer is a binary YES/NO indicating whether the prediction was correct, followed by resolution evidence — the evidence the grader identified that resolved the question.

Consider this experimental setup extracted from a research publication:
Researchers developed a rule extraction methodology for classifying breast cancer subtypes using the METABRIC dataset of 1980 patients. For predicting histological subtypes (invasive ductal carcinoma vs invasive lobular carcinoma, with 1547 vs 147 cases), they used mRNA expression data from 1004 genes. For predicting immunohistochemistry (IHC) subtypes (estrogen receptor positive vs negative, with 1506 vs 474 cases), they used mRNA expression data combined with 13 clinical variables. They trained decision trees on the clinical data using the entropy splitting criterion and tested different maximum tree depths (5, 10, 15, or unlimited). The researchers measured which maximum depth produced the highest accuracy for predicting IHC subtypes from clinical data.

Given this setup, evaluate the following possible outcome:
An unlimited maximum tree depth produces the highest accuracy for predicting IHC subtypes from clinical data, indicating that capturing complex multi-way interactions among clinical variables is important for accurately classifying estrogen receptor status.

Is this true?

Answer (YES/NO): NO